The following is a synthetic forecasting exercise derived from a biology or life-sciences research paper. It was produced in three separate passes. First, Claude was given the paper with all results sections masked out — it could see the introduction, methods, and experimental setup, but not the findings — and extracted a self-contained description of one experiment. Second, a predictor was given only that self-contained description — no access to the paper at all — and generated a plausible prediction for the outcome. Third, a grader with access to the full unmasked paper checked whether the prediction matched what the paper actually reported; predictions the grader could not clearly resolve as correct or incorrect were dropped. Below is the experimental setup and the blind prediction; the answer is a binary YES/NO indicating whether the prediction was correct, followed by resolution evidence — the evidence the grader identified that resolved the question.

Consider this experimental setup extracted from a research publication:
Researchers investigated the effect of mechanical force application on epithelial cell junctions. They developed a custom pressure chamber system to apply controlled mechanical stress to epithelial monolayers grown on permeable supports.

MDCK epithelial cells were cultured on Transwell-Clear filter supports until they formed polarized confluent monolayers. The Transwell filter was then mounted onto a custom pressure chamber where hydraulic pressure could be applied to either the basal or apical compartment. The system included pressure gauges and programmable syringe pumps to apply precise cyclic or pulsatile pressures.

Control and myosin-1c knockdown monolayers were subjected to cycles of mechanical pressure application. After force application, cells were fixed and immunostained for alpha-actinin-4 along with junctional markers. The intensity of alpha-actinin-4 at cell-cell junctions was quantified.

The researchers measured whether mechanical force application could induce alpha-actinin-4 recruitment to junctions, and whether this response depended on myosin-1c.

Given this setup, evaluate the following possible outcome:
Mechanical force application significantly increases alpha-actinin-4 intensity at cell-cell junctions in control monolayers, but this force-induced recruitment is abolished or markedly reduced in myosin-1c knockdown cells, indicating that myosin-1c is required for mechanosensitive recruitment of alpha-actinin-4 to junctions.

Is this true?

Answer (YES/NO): NO